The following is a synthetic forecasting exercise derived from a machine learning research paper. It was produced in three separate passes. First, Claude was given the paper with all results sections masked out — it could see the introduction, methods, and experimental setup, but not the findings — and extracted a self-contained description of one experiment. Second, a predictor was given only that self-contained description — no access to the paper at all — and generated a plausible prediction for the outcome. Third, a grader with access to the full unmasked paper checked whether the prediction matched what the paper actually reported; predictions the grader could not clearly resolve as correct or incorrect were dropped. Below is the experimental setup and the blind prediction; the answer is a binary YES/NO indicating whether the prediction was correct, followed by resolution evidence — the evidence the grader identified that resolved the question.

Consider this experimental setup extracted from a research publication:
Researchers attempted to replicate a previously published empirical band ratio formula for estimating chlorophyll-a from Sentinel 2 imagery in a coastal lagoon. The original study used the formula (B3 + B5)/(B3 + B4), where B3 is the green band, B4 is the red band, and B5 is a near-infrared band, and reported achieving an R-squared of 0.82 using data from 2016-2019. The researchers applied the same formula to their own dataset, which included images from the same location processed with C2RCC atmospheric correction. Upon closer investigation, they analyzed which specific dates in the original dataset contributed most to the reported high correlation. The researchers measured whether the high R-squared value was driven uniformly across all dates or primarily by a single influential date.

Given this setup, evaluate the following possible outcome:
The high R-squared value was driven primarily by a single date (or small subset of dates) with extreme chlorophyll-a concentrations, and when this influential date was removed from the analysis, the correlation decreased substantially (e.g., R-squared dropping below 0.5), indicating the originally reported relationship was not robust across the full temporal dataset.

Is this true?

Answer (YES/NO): YES